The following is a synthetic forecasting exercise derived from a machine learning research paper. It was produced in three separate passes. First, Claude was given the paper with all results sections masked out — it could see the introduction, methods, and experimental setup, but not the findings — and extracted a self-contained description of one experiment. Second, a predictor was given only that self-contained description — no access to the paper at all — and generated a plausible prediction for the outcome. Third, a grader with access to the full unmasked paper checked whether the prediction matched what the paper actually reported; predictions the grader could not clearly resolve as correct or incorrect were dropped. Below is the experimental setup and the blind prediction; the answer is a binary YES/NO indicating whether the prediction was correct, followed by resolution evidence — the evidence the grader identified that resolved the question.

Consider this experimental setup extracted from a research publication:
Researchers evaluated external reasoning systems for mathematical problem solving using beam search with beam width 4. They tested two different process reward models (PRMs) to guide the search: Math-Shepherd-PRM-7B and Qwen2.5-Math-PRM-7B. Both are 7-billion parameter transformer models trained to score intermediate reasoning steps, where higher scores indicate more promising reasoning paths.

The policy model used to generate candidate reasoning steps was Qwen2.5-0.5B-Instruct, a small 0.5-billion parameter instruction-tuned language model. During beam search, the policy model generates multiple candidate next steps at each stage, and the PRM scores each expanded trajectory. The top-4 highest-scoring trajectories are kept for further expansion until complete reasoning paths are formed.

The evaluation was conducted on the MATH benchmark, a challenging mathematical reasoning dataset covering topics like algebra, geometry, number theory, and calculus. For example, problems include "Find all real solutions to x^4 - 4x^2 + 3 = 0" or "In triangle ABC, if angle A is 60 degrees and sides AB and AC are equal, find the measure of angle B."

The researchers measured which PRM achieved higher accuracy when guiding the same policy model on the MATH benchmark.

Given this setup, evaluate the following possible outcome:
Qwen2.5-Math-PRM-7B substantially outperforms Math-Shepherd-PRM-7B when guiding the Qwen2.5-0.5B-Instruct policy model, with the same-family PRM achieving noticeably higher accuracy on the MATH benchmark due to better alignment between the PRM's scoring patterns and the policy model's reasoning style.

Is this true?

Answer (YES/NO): YES